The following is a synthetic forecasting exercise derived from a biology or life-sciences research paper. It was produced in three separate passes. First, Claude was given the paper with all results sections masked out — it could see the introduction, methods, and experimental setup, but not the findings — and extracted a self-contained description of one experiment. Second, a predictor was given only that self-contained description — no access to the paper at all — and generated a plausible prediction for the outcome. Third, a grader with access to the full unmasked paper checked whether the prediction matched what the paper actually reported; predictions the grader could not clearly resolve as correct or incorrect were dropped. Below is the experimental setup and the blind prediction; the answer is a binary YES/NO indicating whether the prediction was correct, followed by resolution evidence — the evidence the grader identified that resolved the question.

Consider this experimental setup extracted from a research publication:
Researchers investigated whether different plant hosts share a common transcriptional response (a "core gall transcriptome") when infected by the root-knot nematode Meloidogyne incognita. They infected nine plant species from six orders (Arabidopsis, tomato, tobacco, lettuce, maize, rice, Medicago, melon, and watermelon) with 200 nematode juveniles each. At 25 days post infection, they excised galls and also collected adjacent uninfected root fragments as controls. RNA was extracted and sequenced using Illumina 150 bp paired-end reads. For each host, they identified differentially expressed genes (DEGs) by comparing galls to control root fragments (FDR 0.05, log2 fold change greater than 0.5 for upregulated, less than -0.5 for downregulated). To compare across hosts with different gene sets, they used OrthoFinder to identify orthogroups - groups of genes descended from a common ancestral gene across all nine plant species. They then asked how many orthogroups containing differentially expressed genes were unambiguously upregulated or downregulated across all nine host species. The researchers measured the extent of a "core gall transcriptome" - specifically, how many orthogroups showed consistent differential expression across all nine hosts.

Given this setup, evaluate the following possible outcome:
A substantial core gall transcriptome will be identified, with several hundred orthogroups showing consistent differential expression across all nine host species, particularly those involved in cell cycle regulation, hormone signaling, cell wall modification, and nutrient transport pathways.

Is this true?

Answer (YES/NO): NO